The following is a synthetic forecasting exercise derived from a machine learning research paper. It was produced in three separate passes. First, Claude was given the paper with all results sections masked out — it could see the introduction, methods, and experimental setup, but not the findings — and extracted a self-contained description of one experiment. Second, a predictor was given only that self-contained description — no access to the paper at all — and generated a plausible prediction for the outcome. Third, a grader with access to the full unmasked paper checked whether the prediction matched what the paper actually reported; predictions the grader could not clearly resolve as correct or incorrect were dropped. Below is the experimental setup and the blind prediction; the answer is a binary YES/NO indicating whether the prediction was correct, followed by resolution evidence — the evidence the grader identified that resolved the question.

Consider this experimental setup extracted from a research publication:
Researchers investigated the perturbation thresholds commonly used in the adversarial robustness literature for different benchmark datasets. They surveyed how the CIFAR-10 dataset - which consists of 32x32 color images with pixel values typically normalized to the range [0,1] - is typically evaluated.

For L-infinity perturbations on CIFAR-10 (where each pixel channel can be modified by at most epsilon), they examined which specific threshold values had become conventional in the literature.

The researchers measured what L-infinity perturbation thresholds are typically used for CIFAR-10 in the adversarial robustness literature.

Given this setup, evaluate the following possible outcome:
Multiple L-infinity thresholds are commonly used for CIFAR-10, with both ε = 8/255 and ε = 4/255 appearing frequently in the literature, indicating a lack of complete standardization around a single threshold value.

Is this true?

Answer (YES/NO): YES